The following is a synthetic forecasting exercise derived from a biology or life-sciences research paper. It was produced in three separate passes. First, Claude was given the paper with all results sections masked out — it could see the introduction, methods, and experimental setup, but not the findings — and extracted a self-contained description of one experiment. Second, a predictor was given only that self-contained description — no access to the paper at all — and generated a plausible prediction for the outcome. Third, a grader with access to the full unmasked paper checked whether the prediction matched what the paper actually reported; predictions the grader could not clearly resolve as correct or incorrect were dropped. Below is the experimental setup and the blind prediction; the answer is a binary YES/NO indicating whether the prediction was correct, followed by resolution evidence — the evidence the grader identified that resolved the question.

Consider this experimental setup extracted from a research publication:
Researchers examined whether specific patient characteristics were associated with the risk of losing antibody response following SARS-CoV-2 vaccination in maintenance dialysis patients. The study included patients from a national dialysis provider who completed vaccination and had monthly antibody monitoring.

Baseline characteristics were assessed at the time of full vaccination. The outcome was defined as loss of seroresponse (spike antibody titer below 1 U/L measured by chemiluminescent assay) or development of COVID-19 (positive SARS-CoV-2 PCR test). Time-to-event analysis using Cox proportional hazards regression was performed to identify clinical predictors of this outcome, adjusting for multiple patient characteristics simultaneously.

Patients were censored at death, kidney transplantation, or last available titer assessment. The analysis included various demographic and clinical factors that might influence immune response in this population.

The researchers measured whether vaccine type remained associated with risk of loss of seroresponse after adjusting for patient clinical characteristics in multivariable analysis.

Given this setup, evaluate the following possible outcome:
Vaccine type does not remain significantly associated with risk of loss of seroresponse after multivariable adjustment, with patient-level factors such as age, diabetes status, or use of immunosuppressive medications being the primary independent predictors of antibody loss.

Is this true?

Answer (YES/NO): NO